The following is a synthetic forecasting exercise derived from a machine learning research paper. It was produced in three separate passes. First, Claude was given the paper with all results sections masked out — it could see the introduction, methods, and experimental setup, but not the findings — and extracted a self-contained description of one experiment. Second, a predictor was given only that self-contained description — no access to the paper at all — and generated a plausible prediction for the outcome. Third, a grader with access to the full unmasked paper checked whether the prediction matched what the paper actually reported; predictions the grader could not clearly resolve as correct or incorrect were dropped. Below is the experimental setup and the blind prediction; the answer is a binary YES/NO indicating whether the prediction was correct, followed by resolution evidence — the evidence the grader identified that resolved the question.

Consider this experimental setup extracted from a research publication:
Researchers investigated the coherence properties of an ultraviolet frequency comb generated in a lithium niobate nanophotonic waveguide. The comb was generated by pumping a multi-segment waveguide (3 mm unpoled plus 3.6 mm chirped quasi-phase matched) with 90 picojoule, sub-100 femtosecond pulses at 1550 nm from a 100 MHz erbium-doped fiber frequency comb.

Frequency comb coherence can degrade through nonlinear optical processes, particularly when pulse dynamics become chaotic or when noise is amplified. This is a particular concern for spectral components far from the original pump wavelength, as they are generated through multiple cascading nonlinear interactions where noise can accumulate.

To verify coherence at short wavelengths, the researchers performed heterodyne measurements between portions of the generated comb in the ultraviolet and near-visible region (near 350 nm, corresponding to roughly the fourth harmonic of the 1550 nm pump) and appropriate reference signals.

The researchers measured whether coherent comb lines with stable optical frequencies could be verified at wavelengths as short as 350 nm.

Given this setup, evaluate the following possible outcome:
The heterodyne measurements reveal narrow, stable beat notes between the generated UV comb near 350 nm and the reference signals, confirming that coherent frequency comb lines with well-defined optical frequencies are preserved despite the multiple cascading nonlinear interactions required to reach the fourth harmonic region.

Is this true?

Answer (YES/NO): YES